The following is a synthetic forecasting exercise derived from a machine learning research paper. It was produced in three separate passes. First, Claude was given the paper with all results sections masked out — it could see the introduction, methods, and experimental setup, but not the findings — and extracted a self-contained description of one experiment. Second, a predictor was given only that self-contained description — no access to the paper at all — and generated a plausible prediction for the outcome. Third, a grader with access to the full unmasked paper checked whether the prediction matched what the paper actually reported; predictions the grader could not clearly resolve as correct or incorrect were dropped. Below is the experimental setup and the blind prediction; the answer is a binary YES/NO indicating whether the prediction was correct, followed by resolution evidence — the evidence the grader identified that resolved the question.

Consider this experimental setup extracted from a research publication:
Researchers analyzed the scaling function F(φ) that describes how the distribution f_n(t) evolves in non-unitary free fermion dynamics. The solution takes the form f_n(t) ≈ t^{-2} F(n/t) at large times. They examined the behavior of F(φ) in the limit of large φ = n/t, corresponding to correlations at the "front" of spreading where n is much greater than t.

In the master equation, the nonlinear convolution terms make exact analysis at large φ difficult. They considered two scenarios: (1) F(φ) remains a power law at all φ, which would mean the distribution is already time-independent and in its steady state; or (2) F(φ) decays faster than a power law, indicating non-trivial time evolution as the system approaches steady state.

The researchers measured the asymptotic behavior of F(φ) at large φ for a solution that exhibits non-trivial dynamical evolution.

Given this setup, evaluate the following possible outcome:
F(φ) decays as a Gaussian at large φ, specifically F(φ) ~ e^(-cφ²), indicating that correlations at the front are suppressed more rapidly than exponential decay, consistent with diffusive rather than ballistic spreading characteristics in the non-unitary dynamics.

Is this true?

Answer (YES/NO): NO